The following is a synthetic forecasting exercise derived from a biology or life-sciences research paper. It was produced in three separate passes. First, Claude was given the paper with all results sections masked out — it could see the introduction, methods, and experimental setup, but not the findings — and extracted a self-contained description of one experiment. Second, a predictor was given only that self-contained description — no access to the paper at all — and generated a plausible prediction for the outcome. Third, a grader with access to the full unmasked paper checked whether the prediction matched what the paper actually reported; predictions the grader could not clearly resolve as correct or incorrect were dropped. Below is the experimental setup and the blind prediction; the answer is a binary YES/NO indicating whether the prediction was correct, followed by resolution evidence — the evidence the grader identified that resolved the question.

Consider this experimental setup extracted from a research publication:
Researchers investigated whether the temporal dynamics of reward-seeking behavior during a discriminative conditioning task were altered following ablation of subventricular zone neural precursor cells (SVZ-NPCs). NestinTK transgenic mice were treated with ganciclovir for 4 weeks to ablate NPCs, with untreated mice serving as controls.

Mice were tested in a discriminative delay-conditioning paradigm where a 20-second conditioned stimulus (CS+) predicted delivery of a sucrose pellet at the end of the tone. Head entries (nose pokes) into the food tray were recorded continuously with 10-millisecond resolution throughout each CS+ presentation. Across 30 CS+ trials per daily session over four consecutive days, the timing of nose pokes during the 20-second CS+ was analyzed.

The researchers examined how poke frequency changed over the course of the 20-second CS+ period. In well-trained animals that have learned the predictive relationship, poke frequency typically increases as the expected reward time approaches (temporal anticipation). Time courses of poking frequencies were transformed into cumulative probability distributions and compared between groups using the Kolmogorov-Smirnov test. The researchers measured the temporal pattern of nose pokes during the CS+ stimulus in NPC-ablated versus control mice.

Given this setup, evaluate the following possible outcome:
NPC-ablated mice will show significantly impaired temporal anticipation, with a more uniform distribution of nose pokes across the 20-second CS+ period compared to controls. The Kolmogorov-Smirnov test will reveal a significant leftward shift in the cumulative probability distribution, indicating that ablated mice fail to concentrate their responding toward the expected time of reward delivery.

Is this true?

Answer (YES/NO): NO